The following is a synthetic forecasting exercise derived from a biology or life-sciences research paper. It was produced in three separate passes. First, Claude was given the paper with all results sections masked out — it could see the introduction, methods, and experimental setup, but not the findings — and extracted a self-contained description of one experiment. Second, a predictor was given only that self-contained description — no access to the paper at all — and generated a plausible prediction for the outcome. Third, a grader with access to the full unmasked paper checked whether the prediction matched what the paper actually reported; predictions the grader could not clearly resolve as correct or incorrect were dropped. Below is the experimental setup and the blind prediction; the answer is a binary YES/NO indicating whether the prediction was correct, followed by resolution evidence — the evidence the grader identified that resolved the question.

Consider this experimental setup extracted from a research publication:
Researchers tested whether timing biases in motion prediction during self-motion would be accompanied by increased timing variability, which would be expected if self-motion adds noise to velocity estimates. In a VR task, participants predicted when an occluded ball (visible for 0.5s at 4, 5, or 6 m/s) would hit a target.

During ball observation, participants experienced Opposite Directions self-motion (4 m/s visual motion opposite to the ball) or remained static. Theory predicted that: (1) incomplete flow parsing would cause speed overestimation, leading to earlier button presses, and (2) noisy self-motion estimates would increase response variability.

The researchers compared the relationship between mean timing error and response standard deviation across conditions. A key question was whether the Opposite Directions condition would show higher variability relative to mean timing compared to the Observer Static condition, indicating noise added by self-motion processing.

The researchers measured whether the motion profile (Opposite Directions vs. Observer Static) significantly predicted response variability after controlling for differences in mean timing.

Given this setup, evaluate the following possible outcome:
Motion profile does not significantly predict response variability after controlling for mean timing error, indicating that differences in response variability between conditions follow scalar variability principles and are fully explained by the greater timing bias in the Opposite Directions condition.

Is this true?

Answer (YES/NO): YES